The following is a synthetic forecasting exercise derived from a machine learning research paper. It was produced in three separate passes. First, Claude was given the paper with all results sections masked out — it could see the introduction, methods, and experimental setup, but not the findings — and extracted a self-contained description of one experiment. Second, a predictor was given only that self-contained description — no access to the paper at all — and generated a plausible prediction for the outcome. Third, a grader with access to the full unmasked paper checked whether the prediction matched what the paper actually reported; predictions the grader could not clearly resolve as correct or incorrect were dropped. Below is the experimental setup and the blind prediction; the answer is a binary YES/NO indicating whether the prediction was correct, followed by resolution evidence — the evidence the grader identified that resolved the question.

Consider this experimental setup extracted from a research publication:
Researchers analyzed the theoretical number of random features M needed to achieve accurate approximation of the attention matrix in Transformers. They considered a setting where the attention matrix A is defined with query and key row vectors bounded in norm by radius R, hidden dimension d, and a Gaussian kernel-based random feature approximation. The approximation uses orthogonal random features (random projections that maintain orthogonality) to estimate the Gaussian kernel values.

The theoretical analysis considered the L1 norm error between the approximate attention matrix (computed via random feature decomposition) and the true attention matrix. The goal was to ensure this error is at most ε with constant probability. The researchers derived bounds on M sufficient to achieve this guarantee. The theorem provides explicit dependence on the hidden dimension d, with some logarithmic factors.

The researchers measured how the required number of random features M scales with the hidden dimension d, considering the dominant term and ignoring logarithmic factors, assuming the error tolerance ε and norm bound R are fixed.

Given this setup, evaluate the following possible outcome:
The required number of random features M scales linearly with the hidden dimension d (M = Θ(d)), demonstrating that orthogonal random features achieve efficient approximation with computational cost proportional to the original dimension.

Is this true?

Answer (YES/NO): YES